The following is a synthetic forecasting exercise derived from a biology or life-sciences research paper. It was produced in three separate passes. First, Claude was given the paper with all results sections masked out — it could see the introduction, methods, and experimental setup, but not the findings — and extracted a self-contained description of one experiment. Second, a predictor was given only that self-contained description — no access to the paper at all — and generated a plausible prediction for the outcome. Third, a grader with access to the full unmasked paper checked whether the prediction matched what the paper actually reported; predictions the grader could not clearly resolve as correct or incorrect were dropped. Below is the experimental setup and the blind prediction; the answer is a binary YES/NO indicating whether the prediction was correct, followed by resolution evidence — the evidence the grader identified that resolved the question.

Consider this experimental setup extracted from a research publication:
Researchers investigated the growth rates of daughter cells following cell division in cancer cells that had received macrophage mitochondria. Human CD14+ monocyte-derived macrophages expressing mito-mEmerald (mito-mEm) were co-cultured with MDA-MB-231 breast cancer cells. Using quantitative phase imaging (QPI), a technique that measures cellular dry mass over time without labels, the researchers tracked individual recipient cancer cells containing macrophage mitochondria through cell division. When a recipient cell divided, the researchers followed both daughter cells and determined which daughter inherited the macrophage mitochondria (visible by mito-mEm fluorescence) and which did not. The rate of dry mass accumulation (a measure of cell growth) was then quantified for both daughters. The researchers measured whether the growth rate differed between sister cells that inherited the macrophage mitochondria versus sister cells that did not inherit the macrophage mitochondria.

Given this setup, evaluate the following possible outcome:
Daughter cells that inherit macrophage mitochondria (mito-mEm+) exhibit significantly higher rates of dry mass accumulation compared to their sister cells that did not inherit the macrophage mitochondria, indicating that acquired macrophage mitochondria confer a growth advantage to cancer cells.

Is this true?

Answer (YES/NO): YES